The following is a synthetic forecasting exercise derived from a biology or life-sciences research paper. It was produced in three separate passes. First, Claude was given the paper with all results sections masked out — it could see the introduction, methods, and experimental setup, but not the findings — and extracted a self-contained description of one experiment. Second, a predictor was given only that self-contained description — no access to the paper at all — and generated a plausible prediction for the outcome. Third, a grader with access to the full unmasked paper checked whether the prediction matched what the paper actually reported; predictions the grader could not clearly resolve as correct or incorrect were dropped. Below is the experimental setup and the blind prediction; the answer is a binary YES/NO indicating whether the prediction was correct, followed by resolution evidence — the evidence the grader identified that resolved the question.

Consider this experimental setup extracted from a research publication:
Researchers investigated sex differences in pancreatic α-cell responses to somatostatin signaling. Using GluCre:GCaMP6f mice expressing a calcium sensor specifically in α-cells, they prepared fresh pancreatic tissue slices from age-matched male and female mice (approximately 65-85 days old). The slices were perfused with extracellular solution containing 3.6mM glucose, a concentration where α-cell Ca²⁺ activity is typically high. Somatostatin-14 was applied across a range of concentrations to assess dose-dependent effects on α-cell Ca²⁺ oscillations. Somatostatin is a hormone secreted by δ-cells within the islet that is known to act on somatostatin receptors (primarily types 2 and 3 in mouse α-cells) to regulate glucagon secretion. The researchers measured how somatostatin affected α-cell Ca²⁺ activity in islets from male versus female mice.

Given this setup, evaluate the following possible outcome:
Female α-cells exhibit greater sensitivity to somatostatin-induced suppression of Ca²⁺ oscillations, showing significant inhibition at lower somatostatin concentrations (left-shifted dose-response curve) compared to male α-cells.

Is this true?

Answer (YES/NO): YES